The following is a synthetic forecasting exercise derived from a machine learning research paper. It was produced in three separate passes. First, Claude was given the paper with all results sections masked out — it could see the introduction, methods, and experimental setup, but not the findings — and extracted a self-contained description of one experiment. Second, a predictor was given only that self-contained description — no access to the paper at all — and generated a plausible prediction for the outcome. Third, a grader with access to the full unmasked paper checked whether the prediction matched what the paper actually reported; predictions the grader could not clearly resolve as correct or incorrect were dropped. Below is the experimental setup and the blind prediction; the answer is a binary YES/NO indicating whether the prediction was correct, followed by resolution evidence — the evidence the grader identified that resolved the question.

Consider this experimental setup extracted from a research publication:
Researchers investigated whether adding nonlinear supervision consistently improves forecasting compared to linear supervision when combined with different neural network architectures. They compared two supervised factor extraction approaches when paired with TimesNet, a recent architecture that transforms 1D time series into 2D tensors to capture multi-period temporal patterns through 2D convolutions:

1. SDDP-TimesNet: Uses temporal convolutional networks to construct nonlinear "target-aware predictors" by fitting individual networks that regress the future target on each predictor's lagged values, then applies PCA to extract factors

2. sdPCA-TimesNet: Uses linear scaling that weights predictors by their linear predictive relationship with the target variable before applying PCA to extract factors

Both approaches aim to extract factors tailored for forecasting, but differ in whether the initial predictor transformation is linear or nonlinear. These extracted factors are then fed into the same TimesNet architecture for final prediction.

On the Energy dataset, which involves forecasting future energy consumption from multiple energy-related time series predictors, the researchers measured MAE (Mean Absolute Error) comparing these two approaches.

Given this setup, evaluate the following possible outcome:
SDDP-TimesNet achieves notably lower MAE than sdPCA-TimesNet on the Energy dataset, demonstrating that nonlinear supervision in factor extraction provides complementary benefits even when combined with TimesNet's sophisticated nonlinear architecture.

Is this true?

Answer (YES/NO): NO